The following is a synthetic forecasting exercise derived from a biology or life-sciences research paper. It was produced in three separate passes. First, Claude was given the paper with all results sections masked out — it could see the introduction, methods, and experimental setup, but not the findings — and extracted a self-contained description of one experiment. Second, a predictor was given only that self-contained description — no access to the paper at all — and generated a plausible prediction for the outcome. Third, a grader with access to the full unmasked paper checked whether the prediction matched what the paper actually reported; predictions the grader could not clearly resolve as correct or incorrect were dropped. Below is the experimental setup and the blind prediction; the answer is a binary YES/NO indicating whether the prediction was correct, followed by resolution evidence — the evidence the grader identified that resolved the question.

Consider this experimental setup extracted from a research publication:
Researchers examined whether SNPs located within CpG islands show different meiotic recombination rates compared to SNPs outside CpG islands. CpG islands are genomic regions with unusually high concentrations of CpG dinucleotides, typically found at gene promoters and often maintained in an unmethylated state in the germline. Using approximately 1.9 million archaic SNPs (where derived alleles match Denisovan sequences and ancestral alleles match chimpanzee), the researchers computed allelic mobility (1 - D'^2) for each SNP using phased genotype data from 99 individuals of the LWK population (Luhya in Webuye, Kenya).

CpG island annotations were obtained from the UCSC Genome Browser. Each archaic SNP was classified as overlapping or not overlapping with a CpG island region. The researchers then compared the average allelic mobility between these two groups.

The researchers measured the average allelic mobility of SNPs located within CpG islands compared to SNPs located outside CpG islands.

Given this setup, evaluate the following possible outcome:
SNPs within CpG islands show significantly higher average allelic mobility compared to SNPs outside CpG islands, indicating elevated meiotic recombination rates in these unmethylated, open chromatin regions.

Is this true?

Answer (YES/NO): YES